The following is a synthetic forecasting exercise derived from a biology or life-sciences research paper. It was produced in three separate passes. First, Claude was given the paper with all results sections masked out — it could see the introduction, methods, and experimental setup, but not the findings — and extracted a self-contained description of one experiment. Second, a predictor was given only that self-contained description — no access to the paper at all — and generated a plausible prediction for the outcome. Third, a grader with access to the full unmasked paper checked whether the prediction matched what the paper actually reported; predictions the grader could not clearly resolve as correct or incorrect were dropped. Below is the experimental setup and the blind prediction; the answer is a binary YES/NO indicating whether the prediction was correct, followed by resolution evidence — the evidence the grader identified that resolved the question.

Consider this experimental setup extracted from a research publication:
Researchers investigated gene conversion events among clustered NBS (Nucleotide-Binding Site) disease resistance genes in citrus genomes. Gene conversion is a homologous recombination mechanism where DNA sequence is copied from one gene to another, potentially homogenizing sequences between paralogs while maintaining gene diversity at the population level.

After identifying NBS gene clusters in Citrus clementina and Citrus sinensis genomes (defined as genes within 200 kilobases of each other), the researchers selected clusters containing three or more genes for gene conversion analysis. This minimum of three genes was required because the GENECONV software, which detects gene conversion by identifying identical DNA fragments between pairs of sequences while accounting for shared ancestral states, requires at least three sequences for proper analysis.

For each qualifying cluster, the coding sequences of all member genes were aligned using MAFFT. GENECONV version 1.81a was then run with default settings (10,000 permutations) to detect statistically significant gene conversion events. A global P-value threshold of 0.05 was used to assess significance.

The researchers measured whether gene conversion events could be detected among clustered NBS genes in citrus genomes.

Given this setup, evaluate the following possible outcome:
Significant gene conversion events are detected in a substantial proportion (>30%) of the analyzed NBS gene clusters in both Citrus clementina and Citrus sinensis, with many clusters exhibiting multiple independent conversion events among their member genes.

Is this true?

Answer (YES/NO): YES